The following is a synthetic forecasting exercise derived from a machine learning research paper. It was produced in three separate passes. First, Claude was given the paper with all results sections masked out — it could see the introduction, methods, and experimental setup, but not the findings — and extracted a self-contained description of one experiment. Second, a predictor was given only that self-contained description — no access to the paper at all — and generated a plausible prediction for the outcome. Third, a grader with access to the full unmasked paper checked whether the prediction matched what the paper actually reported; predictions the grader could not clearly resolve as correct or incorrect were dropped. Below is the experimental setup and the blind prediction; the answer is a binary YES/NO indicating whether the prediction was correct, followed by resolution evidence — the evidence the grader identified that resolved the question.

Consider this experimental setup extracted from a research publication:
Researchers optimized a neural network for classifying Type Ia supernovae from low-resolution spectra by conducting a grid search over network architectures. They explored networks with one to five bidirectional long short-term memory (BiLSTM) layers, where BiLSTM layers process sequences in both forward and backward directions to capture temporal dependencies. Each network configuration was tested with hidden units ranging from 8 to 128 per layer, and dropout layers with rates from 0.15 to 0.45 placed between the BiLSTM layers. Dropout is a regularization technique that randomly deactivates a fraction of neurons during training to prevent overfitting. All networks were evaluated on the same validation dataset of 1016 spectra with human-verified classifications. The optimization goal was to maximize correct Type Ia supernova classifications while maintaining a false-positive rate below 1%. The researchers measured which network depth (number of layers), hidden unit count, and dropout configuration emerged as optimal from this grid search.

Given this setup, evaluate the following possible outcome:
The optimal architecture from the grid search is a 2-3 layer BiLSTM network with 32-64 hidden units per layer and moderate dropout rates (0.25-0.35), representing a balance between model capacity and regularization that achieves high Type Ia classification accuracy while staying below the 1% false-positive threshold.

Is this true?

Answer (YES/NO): NO